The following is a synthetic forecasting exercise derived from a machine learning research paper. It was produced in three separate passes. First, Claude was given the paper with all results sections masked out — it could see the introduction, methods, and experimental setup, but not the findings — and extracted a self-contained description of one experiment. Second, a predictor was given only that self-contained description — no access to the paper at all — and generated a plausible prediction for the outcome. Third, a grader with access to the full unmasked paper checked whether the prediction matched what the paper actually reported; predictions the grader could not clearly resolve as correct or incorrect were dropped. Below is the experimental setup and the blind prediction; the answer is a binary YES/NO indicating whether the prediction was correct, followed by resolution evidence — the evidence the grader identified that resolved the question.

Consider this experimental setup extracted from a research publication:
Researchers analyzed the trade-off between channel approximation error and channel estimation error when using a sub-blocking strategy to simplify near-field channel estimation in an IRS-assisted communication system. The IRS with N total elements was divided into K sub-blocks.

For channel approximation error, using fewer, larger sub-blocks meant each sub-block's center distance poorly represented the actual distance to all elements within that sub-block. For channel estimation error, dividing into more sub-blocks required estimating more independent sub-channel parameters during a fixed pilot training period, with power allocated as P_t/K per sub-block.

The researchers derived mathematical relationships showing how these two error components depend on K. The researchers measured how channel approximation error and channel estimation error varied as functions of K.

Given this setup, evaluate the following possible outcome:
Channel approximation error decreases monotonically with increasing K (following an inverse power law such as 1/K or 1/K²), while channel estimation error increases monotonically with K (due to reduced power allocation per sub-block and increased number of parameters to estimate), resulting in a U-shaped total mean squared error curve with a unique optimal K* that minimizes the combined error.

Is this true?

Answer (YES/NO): YES